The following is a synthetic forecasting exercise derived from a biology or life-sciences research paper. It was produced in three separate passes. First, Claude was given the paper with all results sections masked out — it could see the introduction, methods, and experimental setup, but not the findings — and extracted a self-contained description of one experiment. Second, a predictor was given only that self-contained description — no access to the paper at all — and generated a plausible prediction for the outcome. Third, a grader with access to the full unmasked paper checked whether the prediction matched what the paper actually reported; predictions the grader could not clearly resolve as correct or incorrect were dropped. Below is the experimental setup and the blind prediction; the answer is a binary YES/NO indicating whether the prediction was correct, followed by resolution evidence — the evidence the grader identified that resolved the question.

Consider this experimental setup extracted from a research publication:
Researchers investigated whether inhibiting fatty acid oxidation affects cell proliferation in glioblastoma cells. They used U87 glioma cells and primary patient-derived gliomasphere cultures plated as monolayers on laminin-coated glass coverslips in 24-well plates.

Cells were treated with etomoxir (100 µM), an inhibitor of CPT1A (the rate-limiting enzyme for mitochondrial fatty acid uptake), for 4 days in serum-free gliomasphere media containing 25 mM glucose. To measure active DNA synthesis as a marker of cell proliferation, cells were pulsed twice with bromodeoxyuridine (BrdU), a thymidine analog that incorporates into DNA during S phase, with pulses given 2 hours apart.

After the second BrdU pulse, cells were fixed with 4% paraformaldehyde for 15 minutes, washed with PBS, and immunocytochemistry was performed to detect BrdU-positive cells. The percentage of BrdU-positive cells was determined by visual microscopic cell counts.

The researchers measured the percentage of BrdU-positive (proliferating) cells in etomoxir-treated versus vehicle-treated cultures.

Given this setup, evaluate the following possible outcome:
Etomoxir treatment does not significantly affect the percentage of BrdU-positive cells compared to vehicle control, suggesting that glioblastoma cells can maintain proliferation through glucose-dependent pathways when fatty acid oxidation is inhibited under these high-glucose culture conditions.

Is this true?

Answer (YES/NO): NO